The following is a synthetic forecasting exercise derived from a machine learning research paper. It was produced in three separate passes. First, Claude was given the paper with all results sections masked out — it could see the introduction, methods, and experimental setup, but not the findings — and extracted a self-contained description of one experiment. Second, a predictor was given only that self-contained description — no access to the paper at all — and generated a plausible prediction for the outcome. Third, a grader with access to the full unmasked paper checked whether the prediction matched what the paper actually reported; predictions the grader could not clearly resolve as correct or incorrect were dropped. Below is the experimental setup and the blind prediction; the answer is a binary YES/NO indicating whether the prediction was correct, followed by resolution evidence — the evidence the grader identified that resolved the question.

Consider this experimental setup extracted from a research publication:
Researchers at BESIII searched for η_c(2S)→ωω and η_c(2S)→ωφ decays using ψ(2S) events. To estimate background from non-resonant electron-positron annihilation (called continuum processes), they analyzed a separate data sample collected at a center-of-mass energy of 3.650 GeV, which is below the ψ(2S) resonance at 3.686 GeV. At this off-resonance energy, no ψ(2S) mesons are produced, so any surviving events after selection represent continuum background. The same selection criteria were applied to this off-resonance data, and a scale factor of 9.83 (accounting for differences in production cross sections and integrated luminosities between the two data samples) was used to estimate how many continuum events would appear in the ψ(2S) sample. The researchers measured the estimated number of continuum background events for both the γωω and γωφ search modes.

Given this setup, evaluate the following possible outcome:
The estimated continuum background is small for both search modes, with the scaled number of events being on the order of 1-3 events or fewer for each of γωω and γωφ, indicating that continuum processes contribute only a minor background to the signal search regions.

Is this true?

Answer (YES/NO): NO